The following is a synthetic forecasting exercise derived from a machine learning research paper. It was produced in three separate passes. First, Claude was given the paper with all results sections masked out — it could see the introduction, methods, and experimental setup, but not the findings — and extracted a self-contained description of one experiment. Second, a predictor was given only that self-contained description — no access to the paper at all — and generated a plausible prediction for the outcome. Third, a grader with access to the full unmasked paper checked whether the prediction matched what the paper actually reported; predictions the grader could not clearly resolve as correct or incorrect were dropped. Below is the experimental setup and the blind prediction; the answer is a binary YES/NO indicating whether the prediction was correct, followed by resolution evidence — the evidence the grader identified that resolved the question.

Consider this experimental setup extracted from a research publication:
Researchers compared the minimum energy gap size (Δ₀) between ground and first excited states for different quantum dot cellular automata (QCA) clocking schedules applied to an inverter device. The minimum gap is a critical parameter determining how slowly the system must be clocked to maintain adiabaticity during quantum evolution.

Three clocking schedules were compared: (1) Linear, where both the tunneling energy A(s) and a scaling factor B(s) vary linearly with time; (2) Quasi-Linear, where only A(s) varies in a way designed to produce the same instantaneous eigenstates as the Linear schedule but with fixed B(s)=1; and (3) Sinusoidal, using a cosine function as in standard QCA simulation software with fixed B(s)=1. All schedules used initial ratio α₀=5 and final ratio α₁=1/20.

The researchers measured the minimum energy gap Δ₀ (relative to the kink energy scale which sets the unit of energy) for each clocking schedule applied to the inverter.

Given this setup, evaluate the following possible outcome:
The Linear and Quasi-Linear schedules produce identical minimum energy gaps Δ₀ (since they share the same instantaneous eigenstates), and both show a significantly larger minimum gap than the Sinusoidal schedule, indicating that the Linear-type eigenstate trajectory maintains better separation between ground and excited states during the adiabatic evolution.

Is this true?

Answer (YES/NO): NO